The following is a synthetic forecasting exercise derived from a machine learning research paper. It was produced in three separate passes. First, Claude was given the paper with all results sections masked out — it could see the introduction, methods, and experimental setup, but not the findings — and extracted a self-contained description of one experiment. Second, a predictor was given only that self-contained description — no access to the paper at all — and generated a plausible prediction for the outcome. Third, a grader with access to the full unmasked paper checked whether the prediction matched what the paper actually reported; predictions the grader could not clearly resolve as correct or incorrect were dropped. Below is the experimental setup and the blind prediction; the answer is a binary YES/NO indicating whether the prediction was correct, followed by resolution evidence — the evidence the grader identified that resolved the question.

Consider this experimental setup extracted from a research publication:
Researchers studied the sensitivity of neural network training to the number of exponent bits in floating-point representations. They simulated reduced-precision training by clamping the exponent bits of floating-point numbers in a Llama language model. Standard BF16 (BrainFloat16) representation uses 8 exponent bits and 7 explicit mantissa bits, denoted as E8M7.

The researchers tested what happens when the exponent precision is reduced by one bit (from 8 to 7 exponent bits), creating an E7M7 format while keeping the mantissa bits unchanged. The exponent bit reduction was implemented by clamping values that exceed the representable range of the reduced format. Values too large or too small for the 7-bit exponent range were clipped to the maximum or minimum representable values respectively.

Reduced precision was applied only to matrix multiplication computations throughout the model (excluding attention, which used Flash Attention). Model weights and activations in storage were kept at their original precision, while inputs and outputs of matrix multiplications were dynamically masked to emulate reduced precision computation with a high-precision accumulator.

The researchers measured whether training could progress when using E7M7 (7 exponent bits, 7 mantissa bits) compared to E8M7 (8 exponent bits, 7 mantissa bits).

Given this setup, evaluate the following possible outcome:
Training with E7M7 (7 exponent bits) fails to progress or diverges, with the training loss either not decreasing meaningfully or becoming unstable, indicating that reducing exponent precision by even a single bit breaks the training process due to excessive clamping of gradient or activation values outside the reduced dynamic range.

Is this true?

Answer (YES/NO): YES